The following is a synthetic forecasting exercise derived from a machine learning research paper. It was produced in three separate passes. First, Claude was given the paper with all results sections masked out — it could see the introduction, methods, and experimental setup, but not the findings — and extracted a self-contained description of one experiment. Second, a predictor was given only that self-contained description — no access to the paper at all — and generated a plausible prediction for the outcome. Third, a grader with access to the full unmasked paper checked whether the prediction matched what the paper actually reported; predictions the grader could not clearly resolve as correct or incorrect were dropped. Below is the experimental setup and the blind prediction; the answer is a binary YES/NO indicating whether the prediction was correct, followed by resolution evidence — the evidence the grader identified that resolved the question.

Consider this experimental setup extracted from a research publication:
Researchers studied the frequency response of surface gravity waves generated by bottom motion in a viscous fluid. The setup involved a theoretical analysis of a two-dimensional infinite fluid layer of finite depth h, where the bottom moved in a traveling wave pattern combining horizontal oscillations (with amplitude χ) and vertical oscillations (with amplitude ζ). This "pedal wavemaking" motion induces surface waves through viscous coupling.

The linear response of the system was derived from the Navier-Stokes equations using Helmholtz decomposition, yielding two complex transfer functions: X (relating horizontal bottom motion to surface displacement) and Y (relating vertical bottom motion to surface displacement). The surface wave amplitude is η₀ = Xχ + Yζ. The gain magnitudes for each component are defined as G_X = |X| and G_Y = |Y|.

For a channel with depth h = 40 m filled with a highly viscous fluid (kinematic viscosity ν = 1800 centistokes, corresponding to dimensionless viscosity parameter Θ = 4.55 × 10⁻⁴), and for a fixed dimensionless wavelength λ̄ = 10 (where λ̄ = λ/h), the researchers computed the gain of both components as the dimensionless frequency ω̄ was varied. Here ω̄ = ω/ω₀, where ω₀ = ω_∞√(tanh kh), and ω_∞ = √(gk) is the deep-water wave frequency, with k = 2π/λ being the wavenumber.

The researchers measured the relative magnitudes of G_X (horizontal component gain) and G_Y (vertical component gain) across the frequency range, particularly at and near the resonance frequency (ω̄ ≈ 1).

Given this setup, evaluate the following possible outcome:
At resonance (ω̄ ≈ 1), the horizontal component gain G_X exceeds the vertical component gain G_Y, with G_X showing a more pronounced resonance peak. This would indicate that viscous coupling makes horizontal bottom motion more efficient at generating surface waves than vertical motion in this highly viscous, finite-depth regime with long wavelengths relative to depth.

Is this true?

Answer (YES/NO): NO